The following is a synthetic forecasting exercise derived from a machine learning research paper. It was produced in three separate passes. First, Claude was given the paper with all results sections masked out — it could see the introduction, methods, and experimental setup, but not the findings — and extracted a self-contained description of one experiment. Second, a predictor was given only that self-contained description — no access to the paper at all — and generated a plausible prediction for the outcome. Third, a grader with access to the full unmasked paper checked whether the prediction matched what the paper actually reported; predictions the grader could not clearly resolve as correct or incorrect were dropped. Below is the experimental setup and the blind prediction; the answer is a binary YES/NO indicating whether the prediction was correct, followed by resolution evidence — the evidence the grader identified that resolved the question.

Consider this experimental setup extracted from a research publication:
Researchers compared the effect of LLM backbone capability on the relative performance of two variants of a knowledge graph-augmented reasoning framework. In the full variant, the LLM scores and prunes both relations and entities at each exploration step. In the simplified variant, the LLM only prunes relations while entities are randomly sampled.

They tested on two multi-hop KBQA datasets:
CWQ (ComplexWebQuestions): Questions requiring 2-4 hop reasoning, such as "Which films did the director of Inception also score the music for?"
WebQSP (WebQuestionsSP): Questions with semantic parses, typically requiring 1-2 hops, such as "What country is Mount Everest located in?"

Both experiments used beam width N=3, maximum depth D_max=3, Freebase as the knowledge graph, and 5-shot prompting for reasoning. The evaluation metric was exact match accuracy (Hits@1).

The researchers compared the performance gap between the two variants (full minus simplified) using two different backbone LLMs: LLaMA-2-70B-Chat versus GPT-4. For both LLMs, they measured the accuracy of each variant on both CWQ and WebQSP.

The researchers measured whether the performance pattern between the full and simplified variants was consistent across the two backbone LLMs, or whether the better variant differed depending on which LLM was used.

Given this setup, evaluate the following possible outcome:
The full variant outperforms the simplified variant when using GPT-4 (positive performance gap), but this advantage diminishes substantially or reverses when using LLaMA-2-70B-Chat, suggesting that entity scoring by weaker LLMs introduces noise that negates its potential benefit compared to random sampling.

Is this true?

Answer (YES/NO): YES